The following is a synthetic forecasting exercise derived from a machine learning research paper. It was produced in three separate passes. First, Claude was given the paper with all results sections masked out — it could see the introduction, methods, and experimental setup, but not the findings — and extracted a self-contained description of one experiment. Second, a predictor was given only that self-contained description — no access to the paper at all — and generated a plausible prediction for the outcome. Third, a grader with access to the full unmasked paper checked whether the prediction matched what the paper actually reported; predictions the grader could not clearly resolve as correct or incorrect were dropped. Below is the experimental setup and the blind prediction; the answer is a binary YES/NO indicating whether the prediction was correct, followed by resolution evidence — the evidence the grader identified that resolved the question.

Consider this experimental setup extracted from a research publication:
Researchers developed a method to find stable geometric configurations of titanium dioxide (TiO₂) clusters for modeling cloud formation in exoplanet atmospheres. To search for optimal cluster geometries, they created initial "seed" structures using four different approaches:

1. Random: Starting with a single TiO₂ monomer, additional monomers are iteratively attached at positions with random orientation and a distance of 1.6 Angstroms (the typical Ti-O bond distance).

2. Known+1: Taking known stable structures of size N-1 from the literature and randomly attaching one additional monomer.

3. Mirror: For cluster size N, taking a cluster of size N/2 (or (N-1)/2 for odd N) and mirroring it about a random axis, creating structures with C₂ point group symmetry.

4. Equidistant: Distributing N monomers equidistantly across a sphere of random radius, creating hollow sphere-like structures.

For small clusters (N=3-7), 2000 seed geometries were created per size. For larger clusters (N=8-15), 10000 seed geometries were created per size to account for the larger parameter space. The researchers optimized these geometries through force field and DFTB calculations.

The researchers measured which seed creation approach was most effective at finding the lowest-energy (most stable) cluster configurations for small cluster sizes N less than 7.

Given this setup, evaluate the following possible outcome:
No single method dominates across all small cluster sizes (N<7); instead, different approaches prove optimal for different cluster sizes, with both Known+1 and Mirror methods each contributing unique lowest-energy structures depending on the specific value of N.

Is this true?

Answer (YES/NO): NO